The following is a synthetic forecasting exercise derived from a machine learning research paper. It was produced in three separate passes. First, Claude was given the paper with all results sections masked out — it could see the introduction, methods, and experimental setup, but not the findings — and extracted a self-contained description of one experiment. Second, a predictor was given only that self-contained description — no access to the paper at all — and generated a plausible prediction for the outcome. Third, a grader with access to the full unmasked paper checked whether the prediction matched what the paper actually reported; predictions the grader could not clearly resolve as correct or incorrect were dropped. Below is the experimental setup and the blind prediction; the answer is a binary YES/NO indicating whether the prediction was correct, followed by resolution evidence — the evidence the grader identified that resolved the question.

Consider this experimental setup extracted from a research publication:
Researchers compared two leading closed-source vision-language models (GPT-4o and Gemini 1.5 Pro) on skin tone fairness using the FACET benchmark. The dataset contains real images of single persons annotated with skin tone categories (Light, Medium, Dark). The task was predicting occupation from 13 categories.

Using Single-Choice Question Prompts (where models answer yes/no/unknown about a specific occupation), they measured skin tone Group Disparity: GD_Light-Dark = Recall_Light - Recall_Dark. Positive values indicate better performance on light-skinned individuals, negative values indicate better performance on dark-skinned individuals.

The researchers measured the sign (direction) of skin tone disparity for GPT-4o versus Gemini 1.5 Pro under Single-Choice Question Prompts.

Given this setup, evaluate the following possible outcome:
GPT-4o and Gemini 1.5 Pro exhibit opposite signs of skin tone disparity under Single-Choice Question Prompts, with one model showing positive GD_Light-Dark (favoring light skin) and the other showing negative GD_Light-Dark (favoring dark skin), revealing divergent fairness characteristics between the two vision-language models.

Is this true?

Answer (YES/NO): YES